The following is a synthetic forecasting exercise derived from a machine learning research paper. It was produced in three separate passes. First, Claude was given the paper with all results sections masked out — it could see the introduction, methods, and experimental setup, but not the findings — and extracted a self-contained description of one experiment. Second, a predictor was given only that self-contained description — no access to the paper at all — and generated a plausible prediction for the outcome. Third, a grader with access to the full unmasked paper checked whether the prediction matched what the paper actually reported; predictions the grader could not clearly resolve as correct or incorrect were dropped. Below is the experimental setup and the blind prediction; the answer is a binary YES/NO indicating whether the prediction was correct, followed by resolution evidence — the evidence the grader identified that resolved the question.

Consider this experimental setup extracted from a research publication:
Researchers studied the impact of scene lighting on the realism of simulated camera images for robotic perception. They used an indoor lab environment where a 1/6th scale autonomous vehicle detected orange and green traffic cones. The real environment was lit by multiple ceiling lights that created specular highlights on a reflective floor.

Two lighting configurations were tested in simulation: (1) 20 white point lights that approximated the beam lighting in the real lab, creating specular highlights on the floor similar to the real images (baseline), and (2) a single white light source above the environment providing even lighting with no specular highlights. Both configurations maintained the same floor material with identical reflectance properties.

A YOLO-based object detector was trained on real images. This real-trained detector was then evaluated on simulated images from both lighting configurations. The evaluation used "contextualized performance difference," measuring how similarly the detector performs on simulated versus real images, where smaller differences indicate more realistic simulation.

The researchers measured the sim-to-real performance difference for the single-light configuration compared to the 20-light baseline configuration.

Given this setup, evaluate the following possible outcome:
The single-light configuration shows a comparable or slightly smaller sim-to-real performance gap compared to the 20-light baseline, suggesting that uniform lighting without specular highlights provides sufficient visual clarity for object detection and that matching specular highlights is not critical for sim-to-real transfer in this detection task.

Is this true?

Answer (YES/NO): YES